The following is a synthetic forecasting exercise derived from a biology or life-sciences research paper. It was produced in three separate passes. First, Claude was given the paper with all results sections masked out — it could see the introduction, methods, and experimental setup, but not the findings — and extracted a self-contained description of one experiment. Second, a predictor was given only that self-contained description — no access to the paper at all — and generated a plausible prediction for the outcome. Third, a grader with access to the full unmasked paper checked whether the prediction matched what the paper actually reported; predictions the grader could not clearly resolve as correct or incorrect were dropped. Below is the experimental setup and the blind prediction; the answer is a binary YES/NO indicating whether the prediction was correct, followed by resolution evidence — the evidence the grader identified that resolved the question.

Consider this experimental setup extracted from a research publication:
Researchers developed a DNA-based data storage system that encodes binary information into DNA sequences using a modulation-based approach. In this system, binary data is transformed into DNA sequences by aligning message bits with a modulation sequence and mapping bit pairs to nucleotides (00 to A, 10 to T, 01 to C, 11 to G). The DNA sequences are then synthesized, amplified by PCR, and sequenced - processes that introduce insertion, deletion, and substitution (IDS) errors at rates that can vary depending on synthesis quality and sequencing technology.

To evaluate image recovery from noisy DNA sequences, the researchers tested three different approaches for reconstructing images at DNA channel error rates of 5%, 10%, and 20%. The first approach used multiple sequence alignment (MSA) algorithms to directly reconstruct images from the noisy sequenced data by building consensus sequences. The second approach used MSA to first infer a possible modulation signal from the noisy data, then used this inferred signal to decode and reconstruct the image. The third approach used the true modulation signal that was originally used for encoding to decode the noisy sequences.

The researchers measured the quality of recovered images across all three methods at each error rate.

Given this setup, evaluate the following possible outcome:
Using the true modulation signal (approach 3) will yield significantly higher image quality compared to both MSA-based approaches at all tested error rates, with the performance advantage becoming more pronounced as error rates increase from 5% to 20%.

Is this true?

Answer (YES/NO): YES